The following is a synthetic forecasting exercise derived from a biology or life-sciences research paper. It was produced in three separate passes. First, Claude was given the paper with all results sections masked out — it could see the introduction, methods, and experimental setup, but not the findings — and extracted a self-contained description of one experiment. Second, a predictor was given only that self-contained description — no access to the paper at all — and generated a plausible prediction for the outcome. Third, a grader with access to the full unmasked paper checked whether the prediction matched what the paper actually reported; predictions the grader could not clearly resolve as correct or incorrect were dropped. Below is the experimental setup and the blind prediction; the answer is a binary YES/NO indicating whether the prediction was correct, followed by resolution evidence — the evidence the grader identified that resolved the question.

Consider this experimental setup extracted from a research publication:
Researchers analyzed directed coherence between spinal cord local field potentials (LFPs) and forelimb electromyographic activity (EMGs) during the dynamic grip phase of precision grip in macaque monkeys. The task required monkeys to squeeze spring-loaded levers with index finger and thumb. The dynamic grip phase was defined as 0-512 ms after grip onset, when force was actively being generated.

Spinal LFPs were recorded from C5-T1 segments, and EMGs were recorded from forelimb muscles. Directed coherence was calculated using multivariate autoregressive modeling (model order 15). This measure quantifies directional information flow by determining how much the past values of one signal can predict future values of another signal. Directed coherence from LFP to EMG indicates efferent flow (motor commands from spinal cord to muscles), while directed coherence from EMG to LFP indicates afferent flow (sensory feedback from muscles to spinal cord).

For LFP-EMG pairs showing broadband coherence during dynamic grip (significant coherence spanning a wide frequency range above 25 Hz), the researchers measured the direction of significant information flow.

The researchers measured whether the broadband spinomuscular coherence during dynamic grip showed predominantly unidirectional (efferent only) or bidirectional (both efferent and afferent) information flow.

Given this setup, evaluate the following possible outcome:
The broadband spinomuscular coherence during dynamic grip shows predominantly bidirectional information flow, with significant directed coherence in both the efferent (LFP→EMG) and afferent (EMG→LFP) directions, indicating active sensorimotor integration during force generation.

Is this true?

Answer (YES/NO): NO